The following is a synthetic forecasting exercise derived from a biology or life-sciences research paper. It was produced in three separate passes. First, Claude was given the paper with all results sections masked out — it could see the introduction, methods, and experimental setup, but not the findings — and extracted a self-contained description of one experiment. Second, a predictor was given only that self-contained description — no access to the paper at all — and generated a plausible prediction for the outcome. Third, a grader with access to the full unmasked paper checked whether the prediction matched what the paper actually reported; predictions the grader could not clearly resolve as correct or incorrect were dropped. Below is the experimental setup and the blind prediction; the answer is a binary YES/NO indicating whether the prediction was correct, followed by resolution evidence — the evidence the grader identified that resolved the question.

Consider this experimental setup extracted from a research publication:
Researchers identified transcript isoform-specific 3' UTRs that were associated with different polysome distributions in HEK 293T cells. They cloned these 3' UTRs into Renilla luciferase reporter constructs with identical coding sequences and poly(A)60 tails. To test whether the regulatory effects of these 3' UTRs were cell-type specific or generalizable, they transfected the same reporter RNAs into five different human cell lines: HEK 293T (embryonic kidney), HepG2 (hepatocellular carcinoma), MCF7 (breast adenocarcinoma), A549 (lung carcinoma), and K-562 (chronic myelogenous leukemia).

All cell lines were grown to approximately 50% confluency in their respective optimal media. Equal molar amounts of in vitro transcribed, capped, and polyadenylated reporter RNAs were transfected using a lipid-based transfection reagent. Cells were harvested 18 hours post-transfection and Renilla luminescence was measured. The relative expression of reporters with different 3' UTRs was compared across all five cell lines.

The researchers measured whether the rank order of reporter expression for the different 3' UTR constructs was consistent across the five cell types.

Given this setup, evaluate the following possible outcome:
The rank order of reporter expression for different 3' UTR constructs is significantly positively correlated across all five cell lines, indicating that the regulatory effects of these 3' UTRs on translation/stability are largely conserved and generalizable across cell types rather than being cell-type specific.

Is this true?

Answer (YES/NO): NO